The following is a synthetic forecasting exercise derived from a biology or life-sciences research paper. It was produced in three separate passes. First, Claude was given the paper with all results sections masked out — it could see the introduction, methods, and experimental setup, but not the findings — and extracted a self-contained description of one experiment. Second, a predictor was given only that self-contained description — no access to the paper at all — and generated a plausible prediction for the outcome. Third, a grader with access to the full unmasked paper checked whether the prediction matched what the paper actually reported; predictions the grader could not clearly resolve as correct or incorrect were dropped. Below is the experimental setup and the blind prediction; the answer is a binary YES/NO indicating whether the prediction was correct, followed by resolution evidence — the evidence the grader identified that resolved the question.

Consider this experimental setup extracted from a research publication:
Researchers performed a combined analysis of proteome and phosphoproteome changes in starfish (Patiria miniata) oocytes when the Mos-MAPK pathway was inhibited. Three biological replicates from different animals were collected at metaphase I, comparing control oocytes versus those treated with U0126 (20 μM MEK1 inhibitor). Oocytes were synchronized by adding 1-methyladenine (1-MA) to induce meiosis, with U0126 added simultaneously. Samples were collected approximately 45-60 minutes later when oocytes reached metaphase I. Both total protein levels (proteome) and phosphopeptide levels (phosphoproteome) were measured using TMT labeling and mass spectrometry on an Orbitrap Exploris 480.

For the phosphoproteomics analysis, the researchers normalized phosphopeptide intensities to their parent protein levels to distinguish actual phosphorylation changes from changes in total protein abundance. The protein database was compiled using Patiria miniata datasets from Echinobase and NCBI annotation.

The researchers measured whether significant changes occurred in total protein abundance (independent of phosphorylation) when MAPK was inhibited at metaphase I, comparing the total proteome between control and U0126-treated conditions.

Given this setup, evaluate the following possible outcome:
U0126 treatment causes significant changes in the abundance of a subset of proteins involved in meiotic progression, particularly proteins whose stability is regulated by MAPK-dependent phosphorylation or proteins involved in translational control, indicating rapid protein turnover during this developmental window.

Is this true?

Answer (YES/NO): NO